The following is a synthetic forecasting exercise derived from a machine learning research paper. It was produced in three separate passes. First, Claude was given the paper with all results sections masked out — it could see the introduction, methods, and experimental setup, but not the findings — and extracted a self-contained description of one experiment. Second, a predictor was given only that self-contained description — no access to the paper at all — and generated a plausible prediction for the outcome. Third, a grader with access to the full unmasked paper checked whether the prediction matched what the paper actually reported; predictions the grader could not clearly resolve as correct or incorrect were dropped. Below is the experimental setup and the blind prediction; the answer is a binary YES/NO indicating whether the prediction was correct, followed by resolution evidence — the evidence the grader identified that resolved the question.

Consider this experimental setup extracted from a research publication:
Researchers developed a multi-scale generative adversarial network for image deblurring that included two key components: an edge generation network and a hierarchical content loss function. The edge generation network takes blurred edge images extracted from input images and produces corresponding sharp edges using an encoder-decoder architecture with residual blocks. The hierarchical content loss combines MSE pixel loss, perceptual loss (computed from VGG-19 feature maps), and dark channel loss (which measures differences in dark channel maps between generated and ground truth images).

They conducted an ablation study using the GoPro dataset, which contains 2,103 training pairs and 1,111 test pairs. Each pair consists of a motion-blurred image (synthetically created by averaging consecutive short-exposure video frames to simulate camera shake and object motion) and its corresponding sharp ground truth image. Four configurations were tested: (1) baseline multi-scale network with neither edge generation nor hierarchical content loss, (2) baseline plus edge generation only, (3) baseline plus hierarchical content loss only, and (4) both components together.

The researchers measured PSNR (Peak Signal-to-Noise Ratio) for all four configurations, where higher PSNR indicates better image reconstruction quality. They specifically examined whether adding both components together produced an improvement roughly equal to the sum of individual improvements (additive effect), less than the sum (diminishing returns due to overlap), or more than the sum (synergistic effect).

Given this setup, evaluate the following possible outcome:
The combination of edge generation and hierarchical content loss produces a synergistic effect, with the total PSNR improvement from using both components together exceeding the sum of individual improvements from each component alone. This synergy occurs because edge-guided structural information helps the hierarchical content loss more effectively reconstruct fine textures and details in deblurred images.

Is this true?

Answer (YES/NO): NO